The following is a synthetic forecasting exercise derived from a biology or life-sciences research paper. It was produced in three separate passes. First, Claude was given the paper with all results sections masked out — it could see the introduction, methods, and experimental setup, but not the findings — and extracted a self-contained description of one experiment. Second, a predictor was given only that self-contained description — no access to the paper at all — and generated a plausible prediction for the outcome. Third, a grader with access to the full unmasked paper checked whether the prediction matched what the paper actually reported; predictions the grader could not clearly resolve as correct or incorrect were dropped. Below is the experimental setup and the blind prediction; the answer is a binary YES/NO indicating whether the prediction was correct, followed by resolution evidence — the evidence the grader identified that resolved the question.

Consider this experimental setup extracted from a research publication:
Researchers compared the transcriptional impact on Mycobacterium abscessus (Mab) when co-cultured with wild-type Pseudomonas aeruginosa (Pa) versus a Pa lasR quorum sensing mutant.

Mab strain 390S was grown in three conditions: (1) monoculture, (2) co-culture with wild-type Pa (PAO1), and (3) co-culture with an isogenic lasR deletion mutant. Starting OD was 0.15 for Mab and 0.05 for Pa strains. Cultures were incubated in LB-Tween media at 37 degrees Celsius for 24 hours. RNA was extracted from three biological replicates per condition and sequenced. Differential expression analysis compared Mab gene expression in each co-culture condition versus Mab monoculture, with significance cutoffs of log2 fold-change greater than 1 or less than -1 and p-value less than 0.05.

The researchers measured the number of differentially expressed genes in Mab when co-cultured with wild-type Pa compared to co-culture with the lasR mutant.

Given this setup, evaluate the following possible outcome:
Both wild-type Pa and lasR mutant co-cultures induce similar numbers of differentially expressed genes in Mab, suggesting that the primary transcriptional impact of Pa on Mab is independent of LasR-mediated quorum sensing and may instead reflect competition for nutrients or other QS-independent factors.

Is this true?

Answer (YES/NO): YES